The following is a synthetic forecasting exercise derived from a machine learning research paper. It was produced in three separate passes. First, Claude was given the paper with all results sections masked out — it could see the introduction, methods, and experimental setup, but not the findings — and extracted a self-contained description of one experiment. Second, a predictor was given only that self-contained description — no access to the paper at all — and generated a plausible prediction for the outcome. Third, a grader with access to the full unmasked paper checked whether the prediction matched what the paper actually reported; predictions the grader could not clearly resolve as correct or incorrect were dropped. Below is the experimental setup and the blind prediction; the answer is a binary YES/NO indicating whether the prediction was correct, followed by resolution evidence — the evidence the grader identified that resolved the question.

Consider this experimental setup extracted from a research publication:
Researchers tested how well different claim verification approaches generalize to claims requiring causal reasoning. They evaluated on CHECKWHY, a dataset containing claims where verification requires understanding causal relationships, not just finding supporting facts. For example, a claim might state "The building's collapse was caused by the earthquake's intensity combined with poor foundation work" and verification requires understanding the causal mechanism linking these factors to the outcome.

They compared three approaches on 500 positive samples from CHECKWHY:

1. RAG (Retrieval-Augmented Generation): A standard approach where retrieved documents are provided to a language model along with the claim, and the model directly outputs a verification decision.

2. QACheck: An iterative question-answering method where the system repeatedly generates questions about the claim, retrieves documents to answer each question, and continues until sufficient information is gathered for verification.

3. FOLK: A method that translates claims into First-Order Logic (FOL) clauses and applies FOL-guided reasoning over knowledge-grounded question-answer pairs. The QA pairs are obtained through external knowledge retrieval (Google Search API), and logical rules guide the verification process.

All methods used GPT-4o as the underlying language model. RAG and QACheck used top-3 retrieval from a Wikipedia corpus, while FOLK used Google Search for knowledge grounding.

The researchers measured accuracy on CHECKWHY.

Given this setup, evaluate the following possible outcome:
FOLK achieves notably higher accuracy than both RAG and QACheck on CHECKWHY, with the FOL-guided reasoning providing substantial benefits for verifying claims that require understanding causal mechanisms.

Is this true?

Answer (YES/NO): NO